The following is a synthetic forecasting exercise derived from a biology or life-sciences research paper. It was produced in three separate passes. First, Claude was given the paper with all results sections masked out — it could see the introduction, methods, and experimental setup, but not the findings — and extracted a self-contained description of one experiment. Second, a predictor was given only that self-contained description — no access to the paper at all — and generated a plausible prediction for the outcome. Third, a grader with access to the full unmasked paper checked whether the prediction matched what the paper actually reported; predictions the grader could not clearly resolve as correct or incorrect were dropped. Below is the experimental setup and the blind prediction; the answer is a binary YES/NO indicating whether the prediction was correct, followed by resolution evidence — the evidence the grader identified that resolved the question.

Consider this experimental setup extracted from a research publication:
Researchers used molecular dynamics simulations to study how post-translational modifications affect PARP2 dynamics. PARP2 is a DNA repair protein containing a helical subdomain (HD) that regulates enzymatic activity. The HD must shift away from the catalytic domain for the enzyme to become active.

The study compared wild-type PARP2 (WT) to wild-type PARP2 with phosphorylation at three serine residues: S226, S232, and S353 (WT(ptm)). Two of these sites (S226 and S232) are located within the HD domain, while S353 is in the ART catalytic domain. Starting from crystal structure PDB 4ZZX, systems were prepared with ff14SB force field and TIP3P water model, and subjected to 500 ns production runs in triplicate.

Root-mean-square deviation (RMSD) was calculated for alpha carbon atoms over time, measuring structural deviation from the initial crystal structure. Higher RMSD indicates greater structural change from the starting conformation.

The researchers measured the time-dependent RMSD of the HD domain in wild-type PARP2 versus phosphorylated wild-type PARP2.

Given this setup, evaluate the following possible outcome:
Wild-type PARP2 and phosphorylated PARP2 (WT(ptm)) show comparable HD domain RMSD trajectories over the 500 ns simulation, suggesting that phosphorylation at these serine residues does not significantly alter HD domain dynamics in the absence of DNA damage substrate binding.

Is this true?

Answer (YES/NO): NO